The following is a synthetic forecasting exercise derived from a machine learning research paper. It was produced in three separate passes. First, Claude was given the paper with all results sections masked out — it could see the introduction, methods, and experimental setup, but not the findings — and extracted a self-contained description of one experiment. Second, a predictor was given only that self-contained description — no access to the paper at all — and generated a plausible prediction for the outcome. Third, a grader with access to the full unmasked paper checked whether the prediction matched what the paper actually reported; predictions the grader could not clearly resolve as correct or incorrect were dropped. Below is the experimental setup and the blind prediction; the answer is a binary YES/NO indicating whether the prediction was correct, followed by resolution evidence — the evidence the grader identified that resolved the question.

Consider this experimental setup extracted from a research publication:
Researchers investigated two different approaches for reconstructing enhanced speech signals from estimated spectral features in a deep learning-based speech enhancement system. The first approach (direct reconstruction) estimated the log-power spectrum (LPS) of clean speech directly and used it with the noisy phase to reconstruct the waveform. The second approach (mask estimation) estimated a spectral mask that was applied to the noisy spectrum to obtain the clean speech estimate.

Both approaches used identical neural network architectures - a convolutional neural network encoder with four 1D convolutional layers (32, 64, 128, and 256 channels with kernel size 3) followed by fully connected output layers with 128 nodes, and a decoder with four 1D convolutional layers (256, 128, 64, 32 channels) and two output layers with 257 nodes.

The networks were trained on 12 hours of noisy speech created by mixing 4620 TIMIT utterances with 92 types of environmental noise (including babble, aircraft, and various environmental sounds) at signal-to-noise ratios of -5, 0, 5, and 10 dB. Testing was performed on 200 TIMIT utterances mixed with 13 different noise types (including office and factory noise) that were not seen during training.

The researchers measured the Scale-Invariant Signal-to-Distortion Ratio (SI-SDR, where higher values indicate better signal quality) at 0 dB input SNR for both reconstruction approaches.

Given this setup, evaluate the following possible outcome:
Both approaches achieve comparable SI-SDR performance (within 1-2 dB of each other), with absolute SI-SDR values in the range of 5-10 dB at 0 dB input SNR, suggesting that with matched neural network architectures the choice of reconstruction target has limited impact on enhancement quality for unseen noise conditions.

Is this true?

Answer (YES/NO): NO